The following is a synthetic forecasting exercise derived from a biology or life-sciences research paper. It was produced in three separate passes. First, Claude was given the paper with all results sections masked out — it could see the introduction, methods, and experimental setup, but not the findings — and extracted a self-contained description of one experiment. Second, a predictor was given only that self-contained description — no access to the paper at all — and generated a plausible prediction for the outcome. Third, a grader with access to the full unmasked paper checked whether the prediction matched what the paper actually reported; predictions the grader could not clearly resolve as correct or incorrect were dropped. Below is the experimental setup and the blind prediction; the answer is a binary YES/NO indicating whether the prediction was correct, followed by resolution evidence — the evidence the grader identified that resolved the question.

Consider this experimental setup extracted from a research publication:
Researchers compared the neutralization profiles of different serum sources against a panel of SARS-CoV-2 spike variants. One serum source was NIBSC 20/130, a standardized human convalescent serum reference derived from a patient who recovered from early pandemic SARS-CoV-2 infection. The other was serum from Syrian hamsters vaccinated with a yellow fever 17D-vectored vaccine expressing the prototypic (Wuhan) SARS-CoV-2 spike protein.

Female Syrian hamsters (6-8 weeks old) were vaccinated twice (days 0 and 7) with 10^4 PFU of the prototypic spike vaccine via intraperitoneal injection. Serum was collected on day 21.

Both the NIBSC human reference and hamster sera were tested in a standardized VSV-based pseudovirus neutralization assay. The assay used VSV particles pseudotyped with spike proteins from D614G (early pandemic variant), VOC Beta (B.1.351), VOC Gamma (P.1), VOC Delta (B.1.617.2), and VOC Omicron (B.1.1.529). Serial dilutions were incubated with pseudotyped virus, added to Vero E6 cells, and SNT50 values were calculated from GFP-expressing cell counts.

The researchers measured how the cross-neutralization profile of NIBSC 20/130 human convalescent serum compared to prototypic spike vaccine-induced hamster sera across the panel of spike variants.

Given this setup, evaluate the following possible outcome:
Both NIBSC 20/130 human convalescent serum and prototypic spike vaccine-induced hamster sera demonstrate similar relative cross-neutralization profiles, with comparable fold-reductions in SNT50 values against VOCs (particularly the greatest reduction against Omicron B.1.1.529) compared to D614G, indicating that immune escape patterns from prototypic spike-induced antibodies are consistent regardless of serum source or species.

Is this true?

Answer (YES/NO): YES